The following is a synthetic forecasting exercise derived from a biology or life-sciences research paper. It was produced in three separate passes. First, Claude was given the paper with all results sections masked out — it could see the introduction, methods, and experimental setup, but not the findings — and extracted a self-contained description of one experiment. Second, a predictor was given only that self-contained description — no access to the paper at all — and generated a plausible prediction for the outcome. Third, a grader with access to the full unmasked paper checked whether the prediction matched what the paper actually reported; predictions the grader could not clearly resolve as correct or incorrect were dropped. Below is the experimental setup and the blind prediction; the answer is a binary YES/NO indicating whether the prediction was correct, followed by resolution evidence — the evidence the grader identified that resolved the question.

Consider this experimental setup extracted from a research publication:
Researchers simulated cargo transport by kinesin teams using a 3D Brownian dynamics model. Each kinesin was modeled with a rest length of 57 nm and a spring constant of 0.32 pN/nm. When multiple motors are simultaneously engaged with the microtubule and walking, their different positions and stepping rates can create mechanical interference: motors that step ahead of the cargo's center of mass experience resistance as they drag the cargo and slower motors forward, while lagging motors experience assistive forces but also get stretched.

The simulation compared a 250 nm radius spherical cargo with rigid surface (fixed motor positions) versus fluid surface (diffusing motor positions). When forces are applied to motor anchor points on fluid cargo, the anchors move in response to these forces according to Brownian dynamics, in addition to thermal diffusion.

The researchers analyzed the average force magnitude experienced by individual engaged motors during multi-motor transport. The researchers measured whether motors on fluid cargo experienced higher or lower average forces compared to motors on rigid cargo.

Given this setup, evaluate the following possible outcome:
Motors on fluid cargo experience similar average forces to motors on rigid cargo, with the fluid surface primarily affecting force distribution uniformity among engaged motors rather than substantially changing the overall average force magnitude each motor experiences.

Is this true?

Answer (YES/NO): NO